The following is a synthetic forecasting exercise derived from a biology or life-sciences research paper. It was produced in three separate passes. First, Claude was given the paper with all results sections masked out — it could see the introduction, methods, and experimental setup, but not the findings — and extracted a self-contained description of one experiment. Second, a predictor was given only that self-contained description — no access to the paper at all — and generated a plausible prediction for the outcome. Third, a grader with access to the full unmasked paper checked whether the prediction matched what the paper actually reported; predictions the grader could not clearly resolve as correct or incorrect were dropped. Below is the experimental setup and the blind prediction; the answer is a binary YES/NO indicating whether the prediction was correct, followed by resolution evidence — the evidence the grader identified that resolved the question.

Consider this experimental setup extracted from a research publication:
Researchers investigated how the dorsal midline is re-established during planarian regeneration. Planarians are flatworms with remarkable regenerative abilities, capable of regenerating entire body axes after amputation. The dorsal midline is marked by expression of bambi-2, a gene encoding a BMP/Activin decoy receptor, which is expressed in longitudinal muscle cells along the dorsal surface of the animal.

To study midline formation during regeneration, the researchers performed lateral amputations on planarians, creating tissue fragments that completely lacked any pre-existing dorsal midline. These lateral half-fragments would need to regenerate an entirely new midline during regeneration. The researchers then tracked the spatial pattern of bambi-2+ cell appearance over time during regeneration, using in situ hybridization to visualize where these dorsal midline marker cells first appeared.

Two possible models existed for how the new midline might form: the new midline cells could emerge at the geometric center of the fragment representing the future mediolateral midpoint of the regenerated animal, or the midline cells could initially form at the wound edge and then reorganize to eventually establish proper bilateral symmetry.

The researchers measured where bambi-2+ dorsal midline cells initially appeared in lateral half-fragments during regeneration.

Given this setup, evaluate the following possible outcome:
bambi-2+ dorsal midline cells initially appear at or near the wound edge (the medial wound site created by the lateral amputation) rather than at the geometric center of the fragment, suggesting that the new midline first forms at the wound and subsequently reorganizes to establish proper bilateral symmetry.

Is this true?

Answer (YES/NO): YES